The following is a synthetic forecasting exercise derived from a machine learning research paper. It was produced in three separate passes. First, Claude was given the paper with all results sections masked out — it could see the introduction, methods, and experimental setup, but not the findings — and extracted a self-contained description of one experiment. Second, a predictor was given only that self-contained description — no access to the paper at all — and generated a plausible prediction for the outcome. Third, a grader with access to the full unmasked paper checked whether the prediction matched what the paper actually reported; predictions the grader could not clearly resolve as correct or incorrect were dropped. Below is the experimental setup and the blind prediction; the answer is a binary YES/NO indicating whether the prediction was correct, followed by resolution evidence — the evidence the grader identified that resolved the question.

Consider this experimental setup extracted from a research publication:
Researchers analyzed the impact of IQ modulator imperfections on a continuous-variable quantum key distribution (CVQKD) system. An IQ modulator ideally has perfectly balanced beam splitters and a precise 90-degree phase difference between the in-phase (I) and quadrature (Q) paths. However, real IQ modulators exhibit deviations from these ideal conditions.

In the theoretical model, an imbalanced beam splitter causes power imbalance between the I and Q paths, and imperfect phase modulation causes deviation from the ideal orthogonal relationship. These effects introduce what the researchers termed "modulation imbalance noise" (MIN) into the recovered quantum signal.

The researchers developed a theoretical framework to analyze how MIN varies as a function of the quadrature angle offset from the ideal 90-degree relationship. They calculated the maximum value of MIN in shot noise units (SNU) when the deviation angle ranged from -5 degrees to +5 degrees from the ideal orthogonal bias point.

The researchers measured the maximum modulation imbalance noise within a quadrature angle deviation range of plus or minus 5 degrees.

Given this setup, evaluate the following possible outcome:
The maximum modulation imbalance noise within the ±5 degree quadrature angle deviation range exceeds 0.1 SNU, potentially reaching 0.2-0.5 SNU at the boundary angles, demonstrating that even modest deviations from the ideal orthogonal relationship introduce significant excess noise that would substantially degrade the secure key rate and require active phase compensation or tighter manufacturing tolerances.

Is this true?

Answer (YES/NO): NO